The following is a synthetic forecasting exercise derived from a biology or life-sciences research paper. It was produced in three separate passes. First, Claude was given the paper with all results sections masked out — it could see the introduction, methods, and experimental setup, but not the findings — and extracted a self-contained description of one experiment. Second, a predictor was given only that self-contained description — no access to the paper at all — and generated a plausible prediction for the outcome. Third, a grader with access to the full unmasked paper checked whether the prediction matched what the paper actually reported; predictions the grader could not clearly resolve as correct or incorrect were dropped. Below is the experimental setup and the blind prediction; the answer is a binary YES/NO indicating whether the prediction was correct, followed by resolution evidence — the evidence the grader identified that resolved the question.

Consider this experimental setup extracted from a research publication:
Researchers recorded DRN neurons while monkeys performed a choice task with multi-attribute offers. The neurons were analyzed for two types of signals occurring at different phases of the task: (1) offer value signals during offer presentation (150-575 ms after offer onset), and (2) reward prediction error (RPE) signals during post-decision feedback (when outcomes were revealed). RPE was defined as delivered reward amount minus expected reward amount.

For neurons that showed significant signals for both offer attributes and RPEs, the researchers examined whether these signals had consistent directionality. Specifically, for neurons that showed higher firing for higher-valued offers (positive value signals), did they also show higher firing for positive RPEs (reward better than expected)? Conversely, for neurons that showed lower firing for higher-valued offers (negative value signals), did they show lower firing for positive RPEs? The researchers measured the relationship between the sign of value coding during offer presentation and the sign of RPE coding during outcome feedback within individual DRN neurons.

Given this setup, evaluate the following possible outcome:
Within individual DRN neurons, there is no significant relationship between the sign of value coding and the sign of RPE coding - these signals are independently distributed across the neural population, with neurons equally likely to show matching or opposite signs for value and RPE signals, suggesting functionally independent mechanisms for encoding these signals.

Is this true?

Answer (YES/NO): NO